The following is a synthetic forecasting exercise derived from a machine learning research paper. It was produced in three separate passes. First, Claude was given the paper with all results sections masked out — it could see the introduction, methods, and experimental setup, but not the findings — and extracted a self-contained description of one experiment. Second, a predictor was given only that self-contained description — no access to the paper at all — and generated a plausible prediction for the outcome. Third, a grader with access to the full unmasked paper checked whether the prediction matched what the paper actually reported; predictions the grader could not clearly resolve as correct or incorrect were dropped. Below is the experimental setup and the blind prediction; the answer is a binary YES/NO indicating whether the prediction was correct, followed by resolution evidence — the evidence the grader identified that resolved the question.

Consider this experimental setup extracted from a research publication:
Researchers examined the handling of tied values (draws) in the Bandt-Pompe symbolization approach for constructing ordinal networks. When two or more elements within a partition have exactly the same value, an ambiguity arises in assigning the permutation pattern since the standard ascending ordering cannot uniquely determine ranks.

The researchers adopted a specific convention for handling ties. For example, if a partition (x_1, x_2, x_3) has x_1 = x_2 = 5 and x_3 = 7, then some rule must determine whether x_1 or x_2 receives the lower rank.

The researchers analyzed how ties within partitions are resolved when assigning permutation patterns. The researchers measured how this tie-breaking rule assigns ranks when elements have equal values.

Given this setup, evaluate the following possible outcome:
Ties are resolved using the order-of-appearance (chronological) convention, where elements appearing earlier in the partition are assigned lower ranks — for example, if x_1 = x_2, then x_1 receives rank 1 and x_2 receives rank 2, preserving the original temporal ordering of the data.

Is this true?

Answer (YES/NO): YES